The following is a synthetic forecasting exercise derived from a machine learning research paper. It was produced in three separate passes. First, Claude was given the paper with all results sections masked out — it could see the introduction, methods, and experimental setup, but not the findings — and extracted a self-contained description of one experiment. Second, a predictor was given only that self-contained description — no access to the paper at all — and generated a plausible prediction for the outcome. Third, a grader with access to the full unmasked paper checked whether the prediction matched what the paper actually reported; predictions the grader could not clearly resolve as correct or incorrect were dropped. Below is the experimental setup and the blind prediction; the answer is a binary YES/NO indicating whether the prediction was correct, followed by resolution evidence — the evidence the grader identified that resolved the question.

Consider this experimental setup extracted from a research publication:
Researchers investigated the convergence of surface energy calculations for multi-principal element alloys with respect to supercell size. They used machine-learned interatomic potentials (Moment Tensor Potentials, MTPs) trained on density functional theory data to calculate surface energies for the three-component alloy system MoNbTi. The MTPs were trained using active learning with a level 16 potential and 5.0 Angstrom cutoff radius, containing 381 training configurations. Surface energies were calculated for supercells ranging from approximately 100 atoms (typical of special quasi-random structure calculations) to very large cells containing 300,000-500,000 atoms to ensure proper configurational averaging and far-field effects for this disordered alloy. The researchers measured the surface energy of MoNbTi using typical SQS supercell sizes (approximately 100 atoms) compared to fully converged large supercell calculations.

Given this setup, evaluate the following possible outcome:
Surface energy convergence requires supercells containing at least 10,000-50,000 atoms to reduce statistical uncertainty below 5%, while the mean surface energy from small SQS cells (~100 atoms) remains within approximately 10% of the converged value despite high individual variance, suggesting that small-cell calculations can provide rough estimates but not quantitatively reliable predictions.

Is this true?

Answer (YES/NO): NO